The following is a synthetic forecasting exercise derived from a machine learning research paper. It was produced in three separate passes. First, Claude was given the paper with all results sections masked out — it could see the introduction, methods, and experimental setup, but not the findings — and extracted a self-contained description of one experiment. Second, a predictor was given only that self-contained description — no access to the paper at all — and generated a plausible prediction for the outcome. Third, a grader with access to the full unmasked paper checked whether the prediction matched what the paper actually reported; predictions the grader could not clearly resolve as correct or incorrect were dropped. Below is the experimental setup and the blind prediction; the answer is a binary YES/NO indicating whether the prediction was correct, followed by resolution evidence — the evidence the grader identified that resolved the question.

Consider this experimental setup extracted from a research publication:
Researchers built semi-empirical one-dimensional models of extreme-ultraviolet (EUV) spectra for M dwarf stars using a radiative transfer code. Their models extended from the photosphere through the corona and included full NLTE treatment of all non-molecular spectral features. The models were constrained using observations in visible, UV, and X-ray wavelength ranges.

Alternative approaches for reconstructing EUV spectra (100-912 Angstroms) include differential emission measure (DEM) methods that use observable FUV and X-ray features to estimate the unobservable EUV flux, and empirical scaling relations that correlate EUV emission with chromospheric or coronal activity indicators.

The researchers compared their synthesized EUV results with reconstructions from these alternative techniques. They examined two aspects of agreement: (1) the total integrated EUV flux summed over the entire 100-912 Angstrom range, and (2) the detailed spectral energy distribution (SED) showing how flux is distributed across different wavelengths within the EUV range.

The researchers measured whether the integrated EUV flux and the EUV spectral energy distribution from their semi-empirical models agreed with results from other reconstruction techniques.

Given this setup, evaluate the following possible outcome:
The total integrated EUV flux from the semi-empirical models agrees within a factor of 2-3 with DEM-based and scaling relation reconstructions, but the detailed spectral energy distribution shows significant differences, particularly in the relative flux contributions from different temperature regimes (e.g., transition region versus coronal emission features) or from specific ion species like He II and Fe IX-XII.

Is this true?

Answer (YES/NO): YES